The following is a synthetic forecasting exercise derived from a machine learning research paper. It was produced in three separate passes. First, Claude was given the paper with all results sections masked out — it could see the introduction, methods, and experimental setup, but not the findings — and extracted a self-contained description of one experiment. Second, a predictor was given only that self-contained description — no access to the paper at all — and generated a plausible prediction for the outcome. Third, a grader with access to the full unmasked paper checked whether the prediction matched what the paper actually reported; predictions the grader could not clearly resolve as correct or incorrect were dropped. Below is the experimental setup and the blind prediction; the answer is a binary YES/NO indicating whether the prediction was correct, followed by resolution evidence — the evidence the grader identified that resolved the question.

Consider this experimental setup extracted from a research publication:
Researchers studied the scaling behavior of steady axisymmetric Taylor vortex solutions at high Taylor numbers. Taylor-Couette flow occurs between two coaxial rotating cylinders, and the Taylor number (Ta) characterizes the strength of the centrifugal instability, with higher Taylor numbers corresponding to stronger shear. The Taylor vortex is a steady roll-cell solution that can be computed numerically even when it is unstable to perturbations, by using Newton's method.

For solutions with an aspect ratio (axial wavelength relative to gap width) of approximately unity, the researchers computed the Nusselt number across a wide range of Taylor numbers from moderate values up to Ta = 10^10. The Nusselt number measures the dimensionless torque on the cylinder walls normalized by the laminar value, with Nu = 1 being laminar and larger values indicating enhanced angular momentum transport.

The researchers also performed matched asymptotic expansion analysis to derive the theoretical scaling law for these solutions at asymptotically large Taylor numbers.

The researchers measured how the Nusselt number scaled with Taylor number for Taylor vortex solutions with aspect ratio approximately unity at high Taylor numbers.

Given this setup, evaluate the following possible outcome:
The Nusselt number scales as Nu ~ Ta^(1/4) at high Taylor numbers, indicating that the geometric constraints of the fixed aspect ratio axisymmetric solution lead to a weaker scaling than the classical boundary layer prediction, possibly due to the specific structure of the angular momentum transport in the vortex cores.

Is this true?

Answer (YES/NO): YES